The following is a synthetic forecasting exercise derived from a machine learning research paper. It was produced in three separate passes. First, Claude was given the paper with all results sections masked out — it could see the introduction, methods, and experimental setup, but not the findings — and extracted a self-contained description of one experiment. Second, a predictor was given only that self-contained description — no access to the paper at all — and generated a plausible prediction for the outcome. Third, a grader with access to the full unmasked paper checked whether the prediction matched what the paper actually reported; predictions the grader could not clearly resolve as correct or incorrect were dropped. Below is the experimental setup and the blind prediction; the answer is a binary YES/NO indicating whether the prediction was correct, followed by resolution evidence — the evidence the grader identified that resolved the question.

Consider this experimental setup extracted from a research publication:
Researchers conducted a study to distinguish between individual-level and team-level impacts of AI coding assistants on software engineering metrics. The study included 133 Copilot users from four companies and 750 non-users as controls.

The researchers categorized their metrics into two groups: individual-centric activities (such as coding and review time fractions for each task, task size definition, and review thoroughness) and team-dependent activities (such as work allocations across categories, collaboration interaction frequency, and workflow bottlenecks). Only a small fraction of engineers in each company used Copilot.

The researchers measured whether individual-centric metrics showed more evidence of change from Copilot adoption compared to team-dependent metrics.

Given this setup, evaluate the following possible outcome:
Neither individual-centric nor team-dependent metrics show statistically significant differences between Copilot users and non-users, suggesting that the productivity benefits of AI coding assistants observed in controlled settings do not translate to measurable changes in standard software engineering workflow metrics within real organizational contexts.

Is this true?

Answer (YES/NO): NO